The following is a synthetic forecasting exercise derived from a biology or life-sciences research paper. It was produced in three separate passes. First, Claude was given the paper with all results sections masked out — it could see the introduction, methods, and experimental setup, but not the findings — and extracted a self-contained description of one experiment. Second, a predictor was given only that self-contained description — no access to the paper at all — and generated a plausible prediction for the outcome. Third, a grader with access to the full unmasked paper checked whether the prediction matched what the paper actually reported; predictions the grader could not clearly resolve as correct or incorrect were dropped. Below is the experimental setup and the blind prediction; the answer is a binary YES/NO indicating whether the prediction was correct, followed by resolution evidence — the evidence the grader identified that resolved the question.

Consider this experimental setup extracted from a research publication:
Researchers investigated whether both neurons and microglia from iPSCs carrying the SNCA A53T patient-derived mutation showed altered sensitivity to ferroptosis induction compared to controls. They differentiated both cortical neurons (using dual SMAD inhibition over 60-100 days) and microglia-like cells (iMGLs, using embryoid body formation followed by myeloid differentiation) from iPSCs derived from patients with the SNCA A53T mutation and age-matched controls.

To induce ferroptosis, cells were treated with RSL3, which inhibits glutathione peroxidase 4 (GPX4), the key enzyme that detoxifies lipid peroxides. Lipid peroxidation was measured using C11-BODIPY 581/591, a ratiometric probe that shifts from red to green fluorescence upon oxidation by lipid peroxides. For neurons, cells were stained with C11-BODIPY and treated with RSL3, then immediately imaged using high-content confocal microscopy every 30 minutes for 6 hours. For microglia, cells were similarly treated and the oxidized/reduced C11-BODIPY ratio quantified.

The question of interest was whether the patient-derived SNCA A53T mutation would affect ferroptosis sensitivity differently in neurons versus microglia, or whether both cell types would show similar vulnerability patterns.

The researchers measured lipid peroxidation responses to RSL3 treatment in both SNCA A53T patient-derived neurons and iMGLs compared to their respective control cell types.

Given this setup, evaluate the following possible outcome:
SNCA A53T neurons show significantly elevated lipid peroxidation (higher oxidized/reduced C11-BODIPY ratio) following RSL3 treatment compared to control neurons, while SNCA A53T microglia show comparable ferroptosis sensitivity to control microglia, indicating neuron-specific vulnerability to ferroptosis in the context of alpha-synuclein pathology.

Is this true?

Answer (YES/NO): NO